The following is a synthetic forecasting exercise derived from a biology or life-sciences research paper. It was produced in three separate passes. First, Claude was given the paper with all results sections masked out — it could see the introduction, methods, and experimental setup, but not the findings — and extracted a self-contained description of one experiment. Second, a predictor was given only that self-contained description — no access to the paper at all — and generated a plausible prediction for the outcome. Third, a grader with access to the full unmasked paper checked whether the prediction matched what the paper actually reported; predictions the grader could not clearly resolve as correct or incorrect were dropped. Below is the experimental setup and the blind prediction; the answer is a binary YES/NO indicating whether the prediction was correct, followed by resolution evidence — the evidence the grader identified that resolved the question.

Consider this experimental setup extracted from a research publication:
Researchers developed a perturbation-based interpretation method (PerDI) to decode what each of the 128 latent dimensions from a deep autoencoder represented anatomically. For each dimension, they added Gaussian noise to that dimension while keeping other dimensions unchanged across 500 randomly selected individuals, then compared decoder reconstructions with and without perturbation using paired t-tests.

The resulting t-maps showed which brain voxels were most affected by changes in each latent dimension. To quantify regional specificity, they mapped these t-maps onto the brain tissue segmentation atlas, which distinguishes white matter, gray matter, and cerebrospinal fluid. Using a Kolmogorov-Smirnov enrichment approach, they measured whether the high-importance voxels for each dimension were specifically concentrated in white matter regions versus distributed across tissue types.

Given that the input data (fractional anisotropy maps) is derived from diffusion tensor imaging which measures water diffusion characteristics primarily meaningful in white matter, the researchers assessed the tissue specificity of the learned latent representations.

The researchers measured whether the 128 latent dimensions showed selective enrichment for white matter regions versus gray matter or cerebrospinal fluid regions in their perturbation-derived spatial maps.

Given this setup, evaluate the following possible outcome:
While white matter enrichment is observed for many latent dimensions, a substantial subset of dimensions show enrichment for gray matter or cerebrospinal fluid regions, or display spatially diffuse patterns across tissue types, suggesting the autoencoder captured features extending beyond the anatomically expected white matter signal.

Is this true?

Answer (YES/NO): NO